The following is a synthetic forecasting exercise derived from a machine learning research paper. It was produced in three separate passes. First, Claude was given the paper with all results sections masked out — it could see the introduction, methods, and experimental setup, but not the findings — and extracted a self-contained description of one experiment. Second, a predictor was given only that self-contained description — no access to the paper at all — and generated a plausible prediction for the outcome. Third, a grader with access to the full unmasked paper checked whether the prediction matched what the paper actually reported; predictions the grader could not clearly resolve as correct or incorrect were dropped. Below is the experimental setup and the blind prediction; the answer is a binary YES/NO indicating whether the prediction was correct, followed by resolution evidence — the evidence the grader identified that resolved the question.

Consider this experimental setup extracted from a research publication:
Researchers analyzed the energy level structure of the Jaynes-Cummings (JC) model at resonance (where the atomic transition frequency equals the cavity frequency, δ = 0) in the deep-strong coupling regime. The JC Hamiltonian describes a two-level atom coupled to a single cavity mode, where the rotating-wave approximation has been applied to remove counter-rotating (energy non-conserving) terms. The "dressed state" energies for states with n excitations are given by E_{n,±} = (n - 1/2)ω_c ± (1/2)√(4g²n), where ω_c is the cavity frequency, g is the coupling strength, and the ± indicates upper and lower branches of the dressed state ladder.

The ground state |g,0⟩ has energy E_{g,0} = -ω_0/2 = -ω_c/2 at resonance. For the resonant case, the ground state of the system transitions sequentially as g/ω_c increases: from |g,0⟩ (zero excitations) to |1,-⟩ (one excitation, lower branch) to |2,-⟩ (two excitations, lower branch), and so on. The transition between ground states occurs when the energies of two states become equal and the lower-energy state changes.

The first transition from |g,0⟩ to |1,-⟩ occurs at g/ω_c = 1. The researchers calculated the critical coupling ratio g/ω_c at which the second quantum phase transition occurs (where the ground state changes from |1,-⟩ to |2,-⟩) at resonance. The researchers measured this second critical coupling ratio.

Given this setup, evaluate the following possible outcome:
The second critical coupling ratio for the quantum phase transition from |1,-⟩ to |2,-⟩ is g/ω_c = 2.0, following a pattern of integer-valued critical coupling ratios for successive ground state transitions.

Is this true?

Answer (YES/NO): NO